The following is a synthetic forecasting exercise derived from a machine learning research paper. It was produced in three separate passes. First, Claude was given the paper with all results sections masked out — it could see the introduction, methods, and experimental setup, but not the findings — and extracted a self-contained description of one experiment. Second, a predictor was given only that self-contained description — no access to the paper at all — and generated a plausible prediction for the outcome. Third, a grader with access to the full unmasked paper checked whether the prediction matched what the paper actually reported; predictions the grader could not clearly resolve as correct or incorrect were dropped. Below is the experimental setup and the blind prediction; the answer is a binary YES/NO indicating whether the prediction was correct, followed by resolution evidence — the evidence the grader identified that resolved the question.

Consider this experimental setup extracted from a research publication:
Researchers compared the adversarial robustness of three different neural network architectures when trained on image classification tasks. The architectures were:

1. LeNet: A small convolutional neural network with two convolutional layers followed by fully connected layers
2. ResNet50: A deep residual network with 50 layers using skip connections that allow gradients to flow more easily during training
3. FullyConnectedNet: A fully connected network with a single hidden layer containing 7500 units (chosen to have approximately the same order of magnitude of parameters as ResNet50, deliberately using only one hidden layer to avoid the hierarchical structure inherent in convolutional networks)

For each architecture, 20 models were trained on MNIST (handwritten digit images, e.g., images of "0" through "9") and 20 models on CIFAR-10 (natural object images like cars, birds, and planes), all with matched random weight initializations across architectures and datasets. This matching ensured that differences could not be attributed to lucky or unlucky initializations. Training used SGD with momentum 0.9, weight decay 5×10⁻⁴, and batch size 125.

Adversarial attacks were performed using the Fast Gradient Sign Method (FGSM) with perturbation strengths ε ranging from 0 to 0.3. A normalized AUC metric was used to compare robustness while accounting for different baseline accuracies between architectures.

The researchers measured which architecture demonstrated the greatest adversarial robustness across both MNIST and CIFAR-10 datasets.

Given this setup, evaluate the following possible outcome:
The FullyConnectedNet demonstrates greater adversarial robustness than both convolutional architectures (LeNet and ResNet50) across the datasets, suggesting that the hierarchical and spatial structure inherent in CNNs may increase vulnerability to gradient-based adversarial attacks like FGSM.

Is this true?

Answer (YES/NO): NO